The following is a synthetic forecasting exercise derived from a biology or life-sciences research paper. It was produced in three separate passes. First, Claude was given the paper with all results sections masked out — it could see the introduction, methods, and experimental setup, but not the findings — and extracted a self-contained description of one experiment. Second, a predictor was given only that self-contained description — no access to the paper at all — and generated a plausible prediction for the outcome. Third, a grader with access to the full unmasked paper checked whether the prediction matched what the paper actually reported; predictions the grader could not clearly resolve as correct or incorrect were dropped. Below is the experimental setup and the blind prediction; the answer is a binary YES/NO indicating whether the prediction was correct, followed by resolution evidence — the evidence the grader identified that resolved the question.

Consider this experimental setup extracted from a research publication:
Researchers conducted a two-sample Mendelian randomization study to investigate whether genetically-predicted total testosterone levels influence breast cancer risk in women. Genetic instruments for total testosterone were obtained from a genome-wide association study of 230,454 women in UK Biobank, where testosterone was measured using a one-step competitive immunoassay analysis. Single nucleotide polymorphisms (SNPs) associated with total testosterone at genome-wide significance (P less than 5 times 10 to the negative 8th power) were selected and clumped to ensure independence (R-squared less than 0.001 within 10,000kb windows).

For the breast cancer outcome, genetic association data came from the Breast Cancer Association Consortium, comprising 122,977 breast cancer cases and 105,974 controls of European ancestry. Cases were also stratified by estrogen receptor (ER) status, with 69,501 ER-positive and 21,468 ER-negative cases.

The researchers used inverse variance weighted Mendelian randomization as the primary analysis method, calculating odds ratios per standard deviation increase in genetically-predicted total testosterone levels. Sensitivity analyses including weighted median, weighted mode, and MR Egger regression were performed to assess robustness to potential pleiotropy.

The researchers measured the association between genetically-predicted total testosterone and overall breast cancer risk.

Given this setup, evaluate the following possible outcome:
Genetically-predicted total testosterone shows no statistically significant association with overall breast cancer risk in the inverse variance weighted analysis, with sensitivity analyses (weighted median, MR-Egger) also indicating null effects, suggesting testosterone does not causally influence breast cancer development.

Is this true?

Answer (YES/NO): NO